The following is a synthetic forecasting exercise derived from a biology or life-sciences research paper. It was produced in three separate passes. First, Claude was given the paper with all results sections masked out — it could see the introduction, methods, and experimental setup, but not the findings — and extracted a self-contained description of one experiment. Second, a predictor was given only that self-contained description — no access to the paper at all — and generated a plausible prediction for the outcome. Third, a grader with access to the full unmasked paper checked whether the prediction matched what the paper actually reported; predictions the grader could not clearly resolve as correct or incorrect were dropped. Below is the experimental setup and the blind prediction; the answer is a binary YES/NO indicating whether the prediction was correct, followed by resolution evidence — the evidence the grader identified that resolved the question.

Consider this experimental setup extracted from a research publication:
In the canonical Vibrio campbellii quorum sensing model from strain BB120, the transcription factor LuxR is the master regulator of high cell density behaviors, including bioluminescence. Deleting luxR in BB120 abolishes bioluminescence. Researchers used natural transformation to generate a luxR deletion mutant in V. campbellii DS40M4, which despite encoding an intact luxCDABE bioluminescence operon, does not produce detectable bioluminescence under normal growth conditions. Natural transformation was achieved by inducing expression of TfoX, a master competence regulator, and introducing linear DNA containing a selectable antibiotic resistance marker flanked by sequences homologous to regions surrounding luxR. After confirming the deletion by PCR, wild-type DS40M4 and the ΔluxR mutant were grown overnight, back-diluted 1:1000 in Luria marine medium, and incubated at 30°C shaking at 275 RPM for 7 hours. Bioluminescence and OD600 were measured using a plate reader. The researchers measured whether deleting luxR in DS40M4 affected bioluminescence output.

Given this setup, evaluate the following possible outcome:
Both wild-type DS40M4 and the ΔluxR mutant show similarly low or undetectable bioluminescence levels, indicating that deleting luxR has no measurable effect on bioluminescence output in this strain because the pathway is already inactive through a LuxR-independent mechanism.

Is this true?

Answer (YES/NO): NO